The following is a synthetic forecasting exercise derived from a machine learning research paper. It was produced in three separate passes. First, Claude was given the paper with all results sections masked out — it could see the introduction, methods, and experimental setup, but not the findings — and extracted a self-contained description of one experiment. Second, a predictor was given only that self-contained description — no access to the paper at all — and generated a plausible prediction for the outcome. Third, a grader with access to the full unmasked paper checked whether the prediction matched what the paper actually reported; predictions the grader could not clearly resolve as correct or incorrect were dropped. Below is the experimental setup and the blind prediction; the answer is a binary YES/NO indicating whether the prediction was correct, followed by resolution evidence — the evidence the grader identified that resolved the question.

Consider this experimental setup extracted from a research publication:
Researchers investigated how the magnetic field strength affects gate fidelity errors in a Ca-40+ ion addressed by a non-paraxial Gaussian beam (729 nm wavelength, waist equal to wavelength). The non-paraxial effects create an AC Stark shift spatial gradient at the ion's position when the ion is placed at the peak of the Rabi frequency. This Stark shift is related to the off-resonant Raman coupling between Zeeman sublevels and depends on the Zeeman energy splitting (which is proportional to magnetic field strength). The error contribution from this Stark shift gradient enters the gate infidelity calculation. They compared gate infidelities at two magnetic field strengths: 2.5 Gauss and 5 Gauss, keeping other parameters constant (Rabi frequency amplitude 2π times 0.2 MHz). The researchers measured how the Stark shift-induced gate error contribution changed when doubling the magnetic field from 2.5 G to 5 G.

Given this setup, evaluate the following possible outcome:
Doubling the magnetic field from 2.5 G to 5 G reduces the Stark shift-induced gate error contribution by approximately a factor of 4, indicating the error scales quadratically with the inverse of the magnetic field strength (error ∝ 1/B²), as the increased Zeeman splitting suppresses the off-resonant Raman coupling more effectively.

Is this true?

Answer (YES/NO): NO